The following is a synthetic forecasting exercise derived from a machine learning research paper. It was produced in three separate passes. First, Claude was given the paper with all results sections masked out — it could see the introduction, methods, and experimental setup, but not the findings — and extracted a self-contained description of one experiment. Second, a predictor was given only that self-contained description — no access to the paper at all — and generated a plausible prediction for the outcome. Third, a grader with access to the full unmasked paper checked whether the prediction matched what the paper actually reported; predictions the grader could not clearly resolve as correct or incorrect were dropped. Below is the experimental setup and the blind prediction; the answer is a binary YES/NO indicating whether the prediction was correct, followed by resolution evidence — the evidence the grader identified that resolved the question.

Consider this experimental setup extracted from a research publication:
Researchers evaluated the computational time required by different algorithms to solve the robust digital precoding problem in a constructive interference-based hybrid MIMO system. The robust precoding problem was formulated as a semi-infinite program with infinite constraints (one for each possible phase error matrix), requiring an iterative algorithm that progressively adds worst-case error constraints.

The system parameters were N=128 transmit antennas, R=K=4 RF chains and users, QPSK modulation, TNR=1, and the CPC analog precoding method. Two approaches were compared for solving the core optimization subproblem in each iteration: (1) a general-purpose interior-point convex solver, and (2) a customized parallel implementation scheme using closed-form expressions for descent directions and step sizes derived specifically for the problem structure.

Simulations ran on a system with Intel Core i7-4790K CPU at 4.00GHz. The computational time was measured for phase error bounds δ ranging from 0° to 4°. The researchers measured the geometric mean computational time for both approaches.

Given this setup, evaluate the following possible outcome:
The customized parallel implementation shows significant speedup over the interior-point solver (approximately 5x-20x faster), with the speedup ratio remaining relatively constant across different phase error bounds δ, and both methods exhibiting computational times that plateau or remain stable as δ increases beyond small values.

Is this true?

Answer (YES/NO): NO